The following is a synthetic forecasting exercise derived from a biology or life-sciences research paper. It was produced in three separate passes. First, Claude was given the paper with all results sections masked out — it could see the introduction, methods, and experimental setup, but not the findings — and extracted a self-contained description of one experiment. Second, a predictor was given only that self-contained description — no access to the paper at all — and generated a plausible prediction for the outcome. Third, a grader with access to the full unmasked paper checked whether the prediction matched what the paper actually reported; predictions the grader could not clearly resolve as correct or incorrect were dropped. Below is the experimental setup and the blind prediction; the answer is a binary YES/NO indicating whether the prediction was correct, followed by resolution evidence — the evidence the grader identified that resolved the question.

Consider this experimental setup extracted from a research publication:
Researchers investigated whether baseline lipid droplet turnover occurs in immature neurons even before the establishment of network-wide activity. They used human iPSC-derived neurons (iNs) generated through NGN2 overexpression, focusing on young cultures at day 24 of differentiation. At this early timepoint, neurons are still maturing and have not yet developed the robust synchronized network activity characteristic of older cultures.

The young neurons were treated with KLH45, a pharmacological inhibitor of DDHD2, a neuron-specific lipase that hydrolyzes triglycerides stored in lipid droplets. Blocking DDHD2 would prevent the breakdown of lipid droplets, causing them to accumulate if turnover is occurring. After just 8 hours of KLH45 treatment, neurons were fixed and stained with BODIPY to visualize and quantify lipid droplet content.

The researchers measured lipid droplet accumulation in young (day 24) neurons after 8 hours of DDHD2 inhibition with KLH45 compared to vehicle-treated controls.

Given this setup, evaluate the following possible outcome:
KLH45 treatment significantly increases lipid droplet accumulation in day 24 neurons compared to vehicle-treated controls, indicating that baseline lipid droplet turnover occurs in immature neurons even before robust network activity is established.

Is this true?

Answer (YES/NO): YES